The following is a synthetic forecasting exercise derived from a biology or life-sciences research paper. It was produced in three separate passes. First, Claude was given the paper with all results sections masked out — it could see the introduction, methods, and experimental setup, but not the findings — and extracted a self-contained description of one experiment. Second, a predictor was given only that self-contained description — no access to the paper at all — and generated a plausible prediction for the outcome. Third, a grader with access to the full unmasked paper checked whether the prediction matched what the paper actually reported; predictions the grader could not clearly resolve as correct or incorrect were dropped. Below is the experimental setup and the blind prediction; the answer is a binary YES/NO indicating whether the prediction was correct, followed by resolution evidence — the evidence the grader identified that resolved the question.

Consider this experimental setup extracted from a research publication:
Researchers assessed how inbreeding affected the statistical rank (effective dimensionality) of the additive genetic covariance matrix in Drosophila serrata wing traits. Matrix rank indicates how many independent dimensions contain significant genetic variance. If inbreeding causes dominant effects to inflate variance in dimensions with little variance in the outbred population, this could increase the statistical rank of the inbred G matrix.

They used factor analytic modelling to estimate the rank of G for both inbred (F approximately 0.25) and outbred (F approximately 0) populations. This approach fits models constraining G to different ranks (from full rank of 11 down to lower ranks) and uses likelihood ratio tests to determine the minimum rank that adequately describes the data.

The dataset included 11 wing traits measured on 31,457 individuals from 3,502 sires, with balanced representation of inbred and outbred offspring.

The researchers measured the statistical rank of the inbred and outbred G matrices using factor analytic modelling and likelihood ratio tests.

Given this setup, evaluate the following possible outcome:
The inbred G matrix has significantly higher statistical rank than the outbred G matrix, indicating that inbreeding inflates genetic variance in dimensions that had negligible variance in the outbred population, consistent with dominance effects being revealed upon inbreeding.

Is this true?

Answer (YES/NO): NO